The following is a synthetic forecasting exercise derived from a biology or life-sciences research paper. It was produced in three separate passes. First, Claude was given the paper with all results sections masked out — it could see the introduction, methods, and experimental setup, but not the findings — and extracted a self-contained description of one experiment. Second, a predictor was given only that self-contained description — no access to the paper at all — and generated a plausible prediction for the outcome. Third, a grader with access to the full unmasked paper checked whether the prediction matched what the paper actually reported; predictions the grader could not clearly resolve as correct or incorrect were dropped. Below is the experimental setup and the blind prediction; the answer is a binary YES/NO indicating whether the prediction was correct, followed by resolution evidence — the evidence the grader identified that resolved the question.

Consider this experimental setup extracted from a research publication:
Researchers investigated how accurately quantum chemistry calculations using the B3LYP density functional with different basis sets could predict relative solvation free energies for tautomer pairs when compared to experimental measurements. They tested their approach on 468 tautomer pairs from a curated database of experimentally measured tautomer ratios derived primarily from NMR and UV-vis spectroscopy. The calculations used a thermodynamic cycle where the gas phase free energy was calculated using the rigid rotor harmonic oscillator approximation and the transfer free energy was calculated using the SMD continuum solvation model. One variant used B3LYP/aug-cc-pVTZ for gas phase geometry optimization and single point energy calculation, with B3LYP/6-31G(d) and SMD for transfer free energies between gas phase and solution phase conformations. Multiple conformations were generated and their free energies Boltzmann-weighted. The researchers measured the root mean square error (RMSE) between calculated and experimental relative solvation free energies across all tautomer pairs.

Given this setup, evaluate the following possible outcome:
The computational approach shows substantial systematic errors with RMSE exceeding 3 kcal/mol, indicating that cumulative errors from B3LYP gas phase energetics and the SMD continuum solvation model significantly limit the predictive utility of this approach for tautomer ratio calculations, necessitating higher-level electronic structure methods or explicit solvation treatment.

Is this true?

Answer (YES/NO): NO